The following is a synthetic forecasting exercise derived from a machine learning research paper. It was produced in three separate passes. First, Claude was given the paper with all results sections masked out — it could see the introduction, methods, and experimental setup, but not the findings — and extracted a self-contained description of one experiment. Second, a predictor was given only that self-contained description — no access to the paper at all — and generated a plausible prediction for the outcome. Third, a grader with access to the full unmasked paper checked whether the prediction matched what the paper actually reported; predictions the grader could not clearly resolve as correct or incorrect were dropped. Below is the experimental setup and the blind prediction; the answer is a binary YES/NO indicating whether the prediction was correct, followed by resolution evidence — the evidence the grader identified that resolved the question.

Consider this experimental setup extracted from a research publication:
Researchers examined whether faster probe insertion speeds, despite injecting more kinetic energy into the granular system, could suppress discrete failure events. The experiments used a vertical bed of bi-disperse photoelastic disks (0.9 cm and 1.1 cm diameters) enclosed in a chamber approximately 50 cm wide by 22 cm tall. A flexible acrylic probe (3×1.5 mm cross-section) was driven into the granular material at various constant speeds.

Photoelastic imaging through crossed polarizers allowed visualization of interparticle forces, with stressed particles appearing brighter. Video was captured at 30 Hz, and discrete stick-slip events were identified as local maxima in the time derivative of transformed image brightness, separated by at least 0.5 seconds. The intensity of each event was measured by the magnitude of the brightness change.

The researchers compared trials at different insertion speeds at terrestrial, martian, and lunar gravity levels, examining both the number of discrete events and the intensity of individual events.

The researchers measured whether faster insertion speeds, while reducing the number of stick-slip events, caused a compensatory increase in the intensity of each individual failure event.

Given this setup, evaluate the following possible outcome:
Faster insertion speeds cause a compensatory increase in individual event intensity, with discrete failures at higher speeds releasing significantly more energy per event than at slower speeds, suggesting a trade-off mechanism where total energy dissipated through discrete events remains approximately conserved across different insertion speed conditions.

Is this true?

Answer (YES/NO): NO